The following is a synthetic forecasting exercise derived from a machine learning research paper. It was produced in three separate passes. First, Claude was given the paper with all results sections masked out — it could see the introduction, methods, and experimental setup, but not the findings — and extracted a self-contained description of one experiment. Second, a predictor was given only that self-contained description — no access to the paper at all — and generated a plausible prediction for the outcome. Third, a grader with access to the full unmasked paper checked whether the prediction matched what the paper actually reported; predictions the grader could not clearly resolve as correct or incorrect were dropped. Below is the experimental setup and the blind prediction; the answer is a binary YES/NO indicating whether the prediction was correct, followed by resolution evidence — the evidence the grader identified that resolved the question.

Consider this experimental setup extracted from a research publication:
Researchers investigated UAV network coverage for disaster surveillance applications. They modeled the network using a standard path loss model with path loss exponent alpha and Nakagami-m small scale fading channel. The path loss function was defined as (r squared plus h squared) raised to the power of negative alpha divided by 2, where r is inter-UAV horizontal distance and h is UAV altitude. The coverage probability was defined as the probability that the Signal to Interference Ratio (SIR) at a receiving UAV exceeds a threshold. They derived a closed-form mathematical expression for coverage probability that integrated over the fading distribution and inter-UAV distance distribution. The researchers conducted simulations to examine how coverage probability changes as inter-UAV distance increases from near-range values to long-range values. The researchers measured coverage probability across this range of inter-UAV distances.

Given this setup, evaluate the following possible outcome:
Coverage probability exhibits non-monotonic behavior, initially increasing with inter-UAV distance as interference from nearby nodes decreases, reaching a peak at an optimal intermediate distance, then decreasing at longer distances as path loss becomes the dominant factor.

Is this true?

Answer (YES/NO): NO